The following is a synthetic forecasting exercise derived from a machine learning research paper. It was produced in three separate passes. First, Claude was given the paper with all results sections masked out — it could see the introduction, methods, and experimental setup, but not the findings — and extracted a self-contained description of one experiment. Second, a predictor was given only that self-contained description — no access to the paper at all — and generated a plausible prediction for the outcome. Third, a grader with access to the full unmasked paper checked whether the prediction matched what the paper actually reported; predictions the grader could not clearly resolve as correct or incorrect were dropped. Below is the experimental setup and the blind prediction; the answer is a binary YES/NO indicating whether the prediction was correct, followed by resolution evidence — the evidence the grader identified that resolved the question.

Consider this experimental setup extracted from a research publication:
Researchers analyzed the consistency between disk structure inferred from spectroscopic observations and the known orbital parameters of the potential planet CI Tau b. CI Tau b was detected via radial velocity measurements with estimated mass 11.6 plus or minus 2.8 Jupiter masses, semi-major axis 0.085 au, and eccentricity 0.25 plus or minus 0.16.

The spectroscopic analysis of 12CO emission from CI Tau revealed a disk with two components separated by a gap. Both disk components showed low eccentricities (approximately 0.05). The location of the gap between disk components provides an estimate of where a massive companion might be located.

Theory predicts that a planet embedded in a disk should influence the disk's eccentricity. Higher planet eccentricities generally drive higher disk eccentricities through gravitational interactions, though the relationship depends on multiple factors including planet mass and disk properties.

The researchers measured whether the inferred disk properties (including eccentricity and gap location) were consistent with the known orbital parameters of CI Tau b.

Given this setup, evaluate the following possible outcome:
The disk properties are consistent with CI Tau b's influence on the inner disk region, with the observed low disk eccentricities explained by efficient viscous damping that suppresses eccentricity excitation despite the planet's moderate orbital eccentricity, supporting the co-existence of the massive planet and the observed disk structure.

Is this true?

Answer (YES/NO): NO